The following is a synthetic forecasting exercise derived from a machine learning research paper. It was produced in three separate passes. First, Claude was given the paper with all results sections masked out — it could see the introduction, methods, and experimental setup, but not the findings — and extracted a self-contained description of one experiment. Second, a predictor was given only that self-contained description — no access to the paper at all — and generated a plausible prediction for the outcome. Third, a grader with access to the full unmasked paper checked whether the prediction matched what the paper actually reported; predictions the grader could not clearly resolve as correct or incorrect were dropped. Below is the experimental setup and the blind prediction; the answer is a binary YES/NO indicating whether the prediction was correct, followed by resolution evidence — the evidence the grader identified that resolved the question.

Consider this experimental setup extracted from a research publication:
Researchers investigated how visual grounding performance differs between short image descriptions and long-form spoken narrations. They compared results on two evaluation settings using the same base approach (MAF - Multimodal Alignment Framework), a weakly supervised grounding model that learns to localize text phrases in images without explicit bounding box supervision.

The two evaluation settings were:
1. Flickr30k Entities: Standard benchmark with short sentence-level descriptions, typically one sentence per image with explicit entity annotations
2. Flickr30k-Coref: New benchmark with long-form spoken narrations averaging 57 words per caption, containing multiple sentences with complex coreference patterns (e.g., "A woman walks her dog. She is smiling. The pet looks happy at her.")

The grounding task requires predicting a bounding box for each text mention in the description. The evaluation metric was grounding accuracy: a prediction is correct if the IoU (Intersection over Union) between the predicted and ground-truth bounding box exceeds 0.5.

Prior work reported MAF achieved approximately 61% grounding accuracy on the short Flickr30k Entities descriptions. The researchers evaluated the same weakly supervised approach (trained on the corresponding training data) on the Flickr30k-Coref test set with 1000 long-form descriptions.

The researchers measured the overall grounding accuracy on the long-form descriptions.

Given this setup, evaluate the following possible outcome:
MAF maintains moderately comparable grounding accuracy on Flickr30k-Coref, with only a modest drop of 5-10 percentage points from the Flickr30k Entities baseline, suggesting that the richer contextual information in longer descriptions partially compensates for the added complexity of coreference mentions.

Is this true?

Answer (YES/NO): NO